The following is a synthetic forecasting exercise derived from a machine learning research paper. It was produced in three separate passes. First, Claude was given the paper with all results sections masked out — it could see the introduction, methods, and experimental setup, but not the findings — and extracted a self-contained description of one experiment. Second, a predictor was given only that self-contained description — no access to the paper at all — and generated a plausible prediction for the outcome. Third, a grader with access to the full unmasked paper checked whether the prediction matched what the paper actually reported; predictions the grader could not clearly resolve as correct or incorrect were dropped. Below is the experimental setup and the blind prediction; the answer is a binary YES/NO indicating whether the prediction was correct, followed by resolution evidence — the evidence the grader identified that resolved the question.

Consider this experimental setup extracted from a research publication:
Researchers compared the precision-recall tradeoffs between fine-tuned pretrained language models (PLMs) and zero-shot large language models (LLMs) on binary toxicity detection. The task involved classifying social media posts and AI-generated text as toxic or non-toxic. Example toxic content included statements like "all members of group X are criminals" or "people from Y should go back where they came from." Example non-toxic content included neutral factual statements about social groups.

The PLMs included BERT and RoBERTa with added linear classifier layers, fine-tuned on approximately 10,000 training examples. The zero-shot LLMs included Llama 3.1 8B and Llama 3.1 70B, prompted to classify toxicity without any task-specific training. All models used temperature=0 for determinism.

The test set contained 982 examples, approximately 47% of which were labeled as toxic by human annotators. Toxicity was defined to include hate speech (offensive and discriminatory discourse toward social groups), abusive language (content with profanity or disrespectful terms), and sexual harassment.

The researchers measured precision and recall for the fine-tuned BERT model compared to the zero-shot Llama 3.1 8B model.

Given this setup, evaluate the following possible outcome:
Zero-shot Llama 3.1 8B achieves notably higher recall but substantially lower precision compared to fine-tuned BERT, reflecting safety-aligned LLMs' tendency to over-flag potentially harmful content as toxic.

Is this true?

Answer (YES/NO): YES